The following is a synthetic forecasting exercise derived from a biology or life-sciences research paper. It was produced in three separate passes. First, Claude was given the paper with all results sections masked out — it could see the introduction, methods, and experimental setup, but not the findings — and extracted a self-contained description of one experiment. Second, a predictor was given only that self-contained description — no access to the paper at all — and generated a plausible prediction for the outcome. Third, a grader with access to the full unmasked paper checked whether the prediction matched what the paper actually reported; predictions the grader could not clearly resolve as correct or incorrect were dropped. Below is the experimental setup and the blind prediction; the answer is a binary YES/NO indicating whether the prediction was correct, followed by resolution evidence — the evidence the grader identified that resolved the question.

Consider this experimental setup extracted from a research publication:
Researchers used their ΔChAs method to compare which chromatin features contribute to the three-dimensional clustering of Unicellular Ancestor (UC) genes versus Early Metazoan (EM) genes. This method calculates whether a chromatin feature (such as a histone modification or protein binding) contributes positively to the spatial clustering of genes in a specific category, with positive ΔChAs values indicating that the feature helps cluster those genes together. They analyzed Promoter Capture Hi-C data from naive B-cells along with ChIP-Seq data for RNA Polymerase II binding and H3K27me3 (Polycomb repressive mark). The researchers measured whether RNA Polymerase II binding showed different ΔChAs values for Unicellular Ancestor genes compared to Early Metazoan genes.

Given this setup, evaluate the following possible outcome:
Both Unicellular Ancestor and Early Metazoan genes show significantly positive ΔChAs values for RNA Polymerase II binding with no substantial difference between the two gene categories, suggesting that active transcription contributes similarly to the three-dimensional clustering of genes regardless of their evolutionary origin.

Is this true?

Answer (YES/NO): NO